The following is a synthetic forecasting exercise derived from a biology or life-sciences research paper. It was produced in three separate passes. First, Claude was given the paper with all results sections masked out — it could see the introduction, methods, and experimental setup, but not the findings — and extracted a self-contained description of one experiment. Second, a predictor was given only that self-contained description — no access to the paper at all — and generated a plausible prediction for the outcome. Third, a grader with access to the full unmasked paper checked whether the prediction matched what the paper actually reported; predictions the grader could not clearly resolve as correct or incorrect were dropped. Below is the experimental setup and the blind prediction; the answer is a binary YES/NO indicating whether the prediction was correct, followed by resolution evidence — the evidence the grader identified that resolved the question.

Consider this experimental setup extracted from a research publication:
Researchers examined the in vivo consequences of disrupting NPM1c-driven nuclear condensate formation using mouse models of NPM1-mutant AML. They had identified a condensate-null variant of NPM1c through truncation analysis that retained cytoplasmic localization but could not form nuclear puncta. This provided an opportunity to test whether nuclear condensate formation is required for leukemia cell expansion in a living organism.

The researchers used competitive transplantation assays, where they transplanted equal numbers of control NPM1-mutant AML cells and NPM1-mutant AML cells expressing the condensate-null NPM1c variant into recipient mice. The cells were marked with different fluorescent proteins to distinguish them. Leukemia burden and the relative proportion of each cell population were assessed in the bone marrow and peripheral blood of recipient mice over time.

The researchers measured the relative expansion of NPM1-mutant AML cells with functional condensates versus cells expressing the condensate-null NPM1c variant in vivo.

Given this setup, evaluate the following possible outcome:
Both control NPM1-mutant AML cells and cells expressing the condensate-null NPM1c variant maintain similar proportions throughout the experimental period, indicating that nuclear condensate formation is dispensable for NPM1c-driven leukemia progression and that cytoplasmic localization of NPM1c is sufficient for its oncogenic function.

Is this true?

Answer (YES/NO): NO